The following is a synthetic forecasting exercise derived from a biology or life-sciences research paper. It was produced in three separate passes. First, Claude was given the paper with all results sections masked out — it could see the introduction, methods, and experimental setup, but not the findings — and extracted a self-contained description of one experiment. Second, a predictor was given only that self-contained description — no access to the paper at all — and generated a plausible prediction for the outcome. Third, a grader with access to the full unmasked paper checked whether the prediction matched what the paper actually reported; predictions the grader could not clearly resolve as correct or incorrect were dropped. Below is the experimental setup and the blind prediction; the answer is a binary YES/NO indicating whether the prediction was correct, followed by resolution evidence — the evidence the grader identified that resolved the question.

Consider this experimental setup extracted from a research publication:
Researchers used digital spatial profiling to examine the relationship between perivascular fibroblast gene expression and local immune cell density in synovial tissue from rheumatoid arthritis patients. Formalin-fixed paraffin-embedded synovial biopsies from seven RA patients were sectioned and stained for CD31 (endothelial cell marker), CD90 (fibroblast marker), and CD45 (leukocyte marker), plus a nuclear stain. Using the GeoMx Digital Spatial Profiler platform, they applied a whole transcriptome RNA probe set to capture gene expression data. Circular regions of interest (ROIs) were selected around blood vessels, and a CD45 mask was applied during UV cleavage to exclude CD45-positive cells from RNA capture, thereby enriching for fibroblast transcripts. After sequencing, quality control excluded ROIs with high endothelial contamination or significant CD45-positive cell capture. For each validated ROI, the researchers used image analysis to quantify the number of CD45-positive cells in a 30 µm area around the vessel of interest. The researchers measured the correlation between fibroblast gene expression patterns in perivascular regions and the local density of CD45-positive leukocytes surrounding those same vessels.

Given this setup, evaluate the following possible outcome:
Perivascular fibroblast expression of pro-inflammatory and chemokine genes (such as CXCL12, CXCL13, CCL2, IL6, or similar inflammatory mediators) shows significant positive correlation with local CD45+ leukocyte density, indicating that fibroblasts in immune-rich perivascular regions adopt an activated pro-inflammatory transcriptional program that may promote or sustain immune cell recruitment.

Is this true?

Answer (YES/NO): YES